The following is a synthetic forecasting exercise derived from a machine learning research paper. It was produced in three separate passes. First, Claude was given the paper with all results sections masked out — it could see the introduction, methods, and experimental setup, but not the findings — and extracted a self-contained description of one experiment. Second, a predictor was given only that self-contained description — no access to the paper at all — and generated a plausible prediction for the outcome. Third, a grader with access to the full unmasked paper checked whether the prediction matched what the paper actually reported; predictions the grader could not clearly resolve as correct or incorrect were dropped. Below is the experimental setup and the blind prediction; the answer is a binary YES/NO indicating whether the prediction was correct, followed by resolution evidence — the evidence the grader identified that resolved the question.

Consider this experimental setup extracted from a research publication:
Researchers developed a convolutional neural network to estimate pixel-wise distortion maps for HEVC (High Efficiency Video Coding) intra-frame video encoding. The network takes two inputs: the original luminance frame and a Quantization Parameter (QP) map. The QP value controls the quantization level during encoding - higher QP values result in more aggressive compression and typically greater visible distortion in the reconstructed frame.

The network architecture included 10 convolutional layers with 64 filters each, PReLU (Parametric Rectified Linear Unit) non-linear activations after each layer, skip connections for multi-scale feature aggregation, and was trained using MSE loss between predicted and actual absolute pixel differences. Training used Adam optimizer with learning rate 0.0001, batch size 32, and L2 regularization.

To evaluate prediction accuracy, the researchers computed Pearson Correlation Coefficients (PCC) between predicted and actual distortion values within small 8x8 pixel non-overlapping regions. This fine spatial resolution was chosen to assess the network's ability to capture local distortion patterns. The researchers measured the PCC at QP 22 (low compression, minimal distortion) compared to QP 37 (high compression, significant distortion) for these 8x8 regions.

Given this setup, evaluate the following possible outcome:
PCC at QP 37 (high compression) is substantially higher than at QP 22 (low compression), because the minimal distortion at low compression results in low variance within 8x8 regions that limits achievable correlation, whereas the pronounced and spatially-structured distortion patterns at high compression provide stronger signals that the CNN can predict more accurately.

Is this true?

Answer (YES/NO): YES